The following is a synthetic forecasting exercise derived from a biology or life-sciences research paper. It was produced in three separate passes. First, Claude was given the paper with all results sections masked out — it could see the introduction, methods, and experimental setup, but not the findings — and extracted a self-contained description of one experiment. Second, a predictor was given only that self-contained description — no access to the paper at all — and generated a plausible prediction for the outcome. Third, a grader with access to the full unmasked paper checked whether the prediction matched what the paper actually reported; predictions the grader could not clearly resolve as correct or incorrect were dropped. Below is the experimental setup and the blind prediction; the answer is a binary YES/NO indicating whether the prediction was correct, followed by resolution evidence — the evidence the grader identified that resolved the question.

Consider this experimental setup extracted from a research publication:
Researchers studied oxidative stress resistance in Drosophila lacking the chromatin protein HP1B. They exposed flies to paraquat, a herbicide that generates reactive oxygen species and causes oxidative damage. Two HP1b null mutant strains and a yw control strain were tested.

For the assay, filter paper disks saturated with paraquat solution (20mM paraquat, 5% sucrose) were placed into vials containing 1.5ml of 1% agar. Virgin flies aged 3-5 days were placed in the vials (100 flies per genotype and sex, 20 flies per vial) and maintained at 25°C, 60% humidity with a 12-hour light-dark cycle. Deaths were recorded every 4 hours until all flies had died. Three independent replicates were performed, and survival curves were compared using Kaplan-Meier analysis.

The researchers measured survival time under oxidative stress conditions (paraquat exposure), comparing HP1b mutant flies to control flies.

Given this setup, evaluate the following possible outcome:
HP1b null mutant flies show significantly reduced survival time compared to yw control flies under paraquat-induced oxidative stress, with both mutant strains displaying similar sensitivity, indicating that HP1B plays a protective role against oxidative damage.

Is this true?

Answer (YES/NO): NO